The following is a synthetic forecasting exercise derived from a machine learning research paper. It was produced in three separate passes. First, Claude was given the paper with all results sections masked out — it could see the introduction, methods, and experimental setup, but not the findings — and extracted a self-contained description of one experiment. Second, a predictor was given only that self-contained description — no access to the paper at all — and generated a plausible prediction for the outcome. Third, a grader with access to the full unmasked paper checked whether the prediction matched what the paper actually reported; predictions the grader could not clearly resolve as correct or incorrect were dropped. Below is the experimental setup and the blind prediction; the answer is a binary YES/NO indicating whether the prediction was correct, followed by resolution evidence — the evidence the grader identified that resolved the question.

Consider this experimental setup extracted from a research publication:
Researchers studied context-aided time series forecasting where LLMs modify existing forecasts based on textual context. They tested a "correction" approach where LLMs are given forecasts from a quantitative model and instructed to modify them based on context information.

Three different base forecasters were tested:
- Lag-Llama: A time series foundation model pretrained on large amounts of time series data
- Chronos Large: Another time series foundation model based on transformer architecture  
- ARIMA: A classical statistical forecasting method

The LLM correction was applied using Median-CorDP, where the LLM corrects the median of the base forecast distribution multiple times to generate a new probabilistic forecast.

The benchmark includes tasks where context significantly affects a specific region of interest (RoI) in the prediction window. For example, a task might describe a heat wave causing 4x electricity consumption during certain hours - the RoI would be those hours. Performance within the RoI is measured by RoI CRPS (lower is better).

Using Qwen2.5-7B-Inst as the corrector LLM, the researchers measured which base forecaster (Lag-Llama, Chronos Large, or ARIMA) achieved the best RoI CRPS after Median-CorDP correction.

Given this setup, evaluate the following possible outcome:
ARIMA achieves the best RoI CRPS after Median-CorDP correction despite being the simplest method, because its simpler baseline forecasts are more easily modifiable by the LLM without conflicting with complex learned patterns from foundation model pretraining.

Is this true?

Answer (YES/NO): NO